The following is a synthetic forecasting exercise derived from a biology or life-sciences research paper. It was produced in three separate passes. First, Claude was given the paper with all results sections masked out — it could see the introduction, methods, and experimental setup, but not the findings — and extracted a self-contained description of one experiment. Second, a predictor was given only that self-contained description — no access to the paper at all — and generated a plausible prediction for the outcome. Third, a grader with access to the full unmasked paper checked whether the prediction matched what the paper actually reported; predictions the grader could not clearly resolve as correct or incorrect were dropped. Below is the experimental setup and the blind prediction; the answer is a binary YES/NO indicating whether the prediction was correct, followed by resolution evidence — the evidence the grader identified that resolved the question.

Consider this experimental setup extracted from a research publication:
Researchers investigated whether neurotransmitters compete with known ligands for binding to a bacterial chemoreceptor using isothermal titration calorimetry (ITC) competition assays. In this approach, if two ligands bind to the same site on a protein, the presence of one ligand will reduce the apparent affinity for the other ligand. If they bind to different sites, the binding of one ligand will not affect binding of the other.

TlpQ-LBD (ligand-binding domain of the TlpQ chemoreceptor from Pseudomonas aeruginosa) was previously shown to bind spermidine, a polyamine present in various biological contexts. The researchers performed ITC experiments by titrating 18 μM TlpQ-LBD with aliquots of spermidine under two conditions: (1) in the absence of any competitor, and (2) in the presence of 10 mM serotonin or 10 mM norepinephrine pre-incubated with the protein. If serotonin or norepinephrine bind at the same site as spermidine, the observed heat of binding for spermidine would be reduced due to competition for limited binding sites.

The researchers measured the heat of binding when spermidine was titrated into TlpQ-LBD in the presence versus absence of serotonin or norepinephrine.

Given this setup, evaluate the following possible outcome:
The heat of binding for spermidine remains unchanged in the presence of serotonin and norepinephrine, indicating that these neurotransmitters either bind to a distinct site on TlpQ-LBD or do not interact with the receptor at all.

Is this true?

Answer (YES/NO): NO